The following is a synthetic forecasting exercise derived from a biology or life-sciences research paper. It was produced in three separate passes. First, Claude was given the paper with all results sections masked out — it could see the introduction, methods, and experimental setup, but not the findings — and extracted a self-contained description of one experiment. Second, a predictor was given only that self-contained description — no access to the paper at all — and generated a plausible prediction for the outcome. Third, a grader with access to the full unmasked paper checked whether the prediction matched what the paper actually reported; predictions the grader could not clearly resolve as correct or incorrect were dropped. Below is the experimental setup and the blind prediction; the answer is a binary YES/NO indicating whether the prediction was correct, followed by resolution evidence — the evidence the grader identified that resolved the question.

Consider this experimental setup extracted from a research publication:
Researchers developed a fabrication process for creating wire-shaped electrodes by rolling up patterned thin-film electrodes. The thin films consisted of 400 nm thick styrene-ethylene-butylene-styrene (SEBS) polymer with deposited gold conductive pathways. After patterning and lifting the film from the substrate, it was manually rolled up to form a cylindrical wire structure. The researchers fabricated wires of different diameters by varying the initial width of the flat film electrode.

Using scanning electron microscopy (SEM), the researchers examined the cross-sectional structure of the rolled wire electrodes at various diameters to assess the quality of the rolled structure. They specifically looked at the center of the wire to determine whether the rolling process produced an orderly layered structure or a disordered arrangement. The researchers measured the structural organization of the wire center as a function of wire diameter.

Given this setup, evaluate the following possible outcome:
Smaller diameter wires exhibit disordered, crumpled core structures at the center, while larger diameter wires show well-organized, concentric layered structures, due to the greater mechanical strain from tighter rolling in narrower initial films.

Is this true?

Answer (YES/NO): YES